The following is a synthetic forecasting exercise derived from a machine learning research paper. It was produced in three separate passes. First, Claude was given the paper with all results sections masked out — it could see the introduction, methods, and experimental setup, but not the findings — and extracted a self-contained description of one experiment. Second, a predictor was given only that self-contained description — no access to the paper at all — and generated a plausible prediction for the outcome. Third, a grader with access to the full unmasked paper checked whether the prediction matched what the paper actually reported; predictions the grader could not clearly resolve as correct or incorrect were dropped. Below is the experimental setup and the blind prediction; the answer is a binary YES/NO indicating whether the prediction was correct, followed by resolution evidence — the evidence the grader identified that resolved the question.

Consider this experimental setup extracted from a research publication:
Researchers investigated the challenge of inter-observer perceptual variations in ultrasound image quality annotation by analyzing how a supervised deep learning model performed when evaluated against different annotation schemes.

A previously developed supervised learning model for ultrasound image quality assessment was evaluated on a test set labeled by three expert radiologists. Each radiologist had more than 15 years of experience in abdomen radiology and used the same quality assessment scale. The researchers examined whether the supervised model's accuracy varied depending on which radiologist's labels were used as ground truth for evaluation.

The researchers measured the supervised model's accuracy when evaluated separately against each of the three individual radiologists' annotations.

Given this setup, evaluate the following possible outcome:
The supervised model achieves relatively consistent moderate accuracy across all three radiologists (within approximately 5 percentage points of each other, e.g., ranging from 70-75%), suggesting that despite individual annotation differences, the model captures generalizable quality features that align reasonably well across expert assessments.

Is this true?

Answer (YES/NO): YES